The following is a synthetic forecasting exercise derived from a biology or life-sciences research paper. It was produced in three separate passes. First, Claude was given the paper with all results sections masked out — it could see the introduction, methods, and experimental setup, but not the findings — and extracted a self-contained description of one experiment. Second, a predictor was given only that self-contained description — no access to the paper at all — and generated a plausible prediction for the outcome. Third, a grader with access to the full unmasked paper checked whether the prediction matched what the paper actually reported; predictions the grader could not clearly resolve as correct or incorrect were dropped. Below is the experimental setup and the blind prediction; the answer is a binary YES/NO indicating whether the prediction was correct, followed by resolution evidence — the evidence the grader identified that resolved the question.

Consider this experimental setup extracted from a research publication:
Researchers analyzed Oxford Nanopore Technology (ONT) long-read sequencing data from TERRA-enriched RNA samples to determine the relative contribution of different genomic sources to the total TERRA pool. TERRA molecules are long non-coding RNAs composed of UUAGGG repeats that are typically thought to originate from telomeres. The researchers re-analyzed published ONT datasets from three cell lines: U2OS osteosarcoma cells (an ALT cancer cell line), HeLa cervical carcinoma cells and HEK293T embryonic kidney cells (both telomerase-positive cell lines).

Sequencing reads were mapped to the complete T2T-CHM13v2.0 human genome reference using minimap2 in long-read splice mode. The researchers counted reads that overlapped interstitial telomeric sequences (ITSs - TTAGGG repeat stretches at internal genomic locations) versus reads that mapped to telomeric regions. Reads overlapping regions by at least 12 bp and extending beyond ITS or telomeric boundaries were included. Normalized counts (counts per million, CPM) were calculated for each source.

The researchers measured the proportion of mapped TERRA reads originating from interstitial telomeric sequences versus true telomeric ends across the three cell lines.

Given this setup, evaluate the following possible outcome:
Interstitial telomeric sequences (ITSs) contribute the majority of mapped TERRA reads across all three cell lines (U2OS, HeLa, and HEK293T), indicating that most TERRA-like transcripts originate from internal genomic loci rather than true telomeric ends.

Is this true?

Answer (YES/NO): NO